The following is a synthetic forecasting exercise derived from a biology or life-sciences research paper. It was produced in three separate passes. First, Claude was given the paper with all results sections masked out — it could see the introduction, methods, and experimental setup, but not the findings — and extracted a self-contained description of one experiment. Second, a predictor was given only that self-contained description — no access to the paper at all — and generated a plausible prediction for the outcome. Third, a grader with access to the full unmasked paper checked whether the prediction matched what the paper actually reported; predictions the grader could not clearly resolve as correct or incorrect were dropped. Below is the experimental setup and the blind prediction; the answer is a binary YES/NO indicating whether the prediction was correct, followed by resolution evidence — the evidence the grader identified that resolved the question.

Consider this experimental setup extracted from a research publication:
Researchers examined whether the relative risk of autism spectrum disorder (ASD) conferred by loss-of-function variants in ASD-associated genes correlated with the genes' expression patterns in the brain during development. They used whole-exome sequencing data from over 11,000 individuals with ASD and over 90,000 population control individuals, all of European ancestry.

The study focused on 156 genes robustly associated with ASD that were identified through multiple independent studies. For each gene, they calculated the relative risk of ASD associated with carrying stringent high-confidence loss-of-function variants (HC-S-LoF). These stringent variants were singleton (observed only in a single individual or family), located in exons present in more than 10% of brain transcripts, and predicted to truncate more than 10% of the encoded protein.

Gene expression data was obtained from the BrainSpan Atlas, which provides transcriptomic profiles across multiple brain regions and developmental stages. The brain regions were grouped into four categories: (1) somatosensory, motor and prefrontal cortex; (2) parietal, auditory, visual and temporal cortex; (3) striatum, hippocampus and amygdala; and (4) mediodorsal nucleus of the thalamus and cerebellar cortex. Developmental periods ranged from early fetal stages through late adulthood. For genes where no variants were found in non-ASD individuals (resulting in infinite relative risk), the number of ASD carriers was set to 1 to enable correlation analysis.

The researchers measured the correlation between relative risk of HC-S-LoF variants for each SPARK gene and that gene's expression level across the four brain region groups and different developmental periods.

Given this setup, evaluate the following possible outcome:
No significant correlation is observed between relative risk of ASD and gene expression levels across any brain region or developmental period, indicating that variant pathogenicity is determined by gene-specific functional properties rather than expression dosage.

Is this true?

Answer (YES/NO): NO